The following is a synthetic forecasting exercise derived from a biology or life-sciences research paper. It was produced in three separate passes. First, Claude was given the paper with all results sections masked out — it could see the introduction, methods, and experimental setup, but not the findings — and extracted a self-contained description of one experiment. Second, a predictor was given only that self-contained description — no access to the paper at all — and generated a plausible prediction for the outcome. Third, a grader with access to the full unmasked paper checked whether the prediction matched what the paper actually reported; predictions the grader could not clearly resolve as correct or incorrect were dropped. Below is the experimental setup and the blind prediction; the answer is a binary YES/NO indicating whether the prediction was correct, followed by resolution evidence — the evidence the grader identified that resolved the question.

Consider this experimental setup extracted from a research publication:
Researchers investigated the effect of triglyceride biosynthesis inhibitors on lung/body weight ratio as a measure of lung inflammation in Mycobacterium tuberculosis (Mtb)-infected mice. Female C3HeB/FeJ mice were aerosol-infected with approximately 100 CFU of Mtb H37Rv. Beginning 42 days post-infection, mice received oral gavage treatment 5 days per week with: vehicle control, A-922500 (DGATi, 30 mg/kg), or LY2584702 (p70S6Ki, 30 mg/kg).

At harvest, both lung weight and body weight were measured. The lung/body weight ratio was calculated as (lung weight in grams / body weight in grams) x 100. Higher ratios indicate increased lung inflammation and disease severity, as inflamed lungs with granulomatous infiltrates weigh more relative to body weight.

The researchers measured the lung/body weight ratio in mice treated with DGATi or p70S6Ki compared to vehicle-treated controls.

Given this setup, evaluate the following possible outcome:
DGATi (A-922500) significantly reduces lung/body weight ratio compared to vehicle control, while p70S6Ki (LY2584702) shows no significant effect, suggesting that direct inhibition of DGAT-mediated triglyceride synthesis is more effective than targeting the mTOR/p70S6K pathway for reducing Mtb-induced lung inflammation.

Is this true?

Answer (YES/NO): NO